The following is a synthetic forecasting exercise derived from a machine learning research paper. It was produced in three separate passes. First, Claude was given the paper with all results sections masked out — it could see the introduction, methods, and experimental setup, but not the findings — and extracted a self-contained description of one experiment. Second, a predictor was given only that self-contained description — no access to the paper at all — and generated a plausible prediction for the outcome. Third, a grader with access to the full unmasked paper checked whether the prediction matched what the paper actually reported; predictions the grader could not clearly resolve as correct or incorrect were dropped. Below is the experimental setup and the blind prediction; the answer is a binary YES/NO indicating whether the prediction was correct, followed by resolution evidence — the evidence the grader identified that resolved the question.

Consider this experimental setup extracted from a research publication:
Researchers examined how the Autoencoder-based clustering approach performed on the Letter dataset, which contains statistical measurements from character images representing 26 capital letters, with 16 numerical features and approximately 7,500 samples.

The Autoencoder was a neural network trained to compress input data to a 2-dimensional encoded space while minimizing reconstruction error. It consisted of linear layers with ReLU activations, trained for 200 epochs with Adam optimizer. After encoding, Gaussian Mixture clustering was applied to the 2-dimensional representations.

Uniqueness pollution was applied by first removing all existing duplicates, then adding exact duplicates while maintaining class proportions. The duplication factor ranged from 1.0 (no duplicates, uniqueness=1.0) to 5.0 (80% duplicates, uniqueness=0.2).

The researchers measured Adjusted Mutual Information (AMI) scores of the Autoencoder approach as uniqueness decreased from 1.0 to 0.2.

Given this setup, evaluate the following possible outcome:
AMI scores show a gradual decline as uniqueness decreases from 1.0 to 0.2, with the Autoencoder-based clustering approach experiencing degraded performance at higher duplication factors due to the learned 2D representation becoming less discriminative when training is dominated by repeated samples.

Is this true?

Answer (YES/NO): NO